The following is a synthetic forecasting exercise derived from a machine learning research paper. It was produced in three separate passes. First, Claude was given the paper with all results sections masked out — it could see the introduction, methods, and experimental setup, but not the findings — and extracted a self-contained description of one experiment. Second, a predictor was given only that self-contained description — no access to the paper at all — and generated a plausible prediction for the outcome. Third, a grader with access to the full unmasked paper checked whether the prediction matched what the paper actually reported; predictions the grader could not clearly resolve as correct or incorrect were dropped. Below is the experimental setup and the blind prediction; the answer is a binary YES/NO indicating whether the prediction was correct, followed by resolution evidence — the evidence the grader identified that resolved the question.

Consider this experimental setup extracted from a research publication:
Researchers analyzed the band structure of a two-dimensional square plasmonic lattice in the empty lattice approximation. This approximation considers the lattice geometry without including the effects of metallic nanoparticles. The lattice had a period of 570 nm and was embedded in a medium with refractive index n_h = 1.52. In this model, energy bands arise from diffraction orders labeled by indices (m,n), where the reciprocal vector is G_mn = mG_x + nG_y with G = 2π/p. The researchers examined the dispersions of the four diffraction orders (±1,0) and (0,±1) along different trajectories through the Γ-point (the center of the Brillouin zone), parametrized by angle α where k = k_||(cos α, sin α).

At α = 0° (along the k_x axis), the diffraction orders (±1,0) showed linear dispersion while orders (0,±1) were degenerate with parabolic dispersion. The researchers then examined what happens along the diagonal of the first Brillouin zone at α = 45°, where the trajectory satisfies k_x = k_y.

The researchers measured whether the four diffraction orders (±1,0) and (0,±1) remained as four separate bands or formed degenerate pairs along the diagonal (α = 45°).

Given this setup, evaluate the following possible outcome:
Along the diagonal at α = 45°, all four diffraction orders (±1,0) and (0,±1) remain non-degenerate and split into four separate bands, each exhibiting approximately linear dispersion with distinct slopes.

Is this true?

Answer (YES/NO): NO